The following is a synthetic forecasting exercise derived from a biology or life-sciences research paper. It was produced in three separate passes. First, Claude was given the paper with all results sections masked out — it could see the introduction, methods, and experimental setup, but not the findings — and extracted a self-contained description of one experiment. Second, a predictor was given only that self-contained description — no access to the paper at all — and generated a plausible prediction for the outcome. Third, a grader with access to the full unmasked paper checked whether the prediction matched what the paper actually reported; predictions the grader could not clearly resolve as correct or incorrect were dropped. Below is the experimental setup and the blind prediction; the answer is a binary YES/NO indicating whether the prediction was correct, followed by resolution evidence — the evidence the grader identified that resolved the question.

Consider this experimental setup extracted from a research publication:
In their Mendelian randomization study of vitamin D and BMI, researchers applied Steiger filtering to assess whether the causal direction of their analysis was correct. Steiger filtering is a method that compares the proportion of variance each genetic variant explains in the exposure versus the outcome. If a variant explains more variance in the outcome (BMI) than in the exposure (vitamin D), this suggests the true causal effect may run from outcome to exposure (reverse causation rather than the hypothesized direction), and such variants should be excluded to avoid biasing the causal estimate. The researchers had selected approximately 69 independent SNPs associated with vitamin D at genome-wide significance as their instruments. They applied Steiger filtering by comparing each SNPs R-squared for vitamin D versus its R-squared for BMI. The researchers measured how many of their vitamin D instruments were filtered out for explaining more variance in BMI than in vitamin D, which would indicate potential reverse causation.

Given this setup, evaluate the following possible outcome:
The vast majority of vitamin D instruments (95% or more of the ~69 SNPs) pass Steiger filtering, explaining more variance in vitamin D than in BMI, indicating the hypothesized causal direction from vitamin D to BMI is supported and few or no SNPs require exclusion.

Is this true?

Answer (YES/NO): YES